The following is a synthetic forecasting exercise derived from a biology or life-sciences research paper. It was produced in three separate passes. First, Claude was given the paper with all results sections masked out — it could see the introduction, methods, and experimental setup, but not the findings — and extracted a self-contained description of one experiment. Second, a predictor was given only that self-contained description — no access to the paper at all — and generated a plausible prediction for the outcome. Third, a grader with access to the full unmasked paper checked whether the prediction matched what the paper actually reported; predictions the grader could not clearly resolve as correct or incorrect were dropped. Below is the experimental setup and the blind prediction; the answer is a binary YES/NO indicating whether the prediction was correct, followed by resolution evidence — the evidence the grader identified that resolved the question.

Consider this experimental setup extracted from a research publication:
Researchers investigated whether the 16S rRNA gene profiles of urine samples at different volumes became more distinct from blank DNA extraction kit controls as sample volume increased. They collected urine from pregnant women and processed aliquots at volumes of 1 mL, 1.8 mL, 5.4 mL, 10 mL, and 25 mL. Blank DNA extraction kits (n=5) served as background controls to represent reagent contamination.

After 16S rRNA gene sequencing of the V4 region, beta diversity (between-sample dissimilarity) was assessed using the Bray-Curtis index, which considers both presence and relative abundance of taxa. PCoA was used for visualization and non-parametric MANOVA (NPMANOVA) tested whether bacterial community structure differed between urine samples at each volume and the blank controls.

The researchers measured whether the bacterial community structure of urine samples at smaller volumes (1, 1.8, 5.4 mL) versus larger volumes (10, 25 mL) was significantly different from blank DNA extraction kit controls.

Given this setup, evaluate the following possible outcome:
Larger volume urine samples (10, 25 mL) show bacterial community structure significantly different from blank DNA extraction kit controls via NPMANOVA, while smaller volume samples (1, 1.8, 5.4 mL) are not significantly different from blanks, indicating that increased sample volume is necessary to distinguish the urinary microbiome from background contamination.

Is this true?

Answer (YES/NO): NO